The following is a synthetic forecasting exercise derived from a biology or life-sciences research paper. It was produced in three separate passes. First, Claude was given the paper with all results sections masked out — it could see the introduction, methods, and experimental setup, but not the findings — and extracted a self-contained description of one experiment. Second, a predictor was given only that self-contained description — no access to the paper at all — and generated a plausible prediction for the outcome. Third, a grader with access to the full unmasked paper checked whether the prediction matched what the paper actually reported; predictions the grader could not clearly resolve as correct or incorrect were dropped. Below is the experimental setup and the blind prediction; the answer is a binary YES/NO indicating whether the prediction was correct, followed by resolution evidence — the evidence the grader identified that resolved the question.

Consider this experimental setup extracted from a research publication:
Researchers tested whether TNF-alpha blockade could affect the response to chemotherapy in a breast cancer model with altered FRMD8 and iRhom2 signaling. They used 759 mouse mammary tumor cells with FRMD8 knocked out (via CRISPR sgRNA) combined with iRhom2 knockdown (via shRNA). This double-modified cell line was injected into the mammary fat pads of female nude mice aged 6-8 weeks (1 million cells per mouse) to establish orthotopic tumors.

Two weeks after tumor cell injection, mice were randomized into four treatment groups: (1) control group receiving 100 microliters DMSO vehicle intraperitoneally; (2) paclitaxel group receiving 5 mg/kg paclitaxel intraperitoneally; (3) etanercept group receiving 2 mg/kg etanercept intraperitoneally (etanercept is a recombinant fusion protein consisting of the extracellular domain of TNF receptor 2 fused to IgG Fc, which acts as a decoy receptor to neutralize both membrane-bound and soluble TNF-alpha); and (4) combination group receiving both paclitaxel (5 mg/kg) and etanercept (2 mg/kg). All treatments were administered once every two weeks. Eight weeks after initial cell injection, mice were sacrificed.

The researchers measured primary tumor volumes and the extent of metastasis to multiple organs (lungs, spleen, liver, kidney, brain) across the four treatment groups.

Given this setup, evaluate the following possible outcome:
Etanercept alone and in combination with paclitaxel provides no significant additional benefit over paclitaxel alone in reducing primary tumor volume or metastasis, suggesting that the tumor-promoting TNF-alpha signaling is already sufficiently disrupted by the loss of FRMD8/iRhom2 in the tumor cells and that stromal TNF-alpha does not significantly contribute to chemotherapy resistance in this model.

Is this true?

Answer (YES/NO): NO